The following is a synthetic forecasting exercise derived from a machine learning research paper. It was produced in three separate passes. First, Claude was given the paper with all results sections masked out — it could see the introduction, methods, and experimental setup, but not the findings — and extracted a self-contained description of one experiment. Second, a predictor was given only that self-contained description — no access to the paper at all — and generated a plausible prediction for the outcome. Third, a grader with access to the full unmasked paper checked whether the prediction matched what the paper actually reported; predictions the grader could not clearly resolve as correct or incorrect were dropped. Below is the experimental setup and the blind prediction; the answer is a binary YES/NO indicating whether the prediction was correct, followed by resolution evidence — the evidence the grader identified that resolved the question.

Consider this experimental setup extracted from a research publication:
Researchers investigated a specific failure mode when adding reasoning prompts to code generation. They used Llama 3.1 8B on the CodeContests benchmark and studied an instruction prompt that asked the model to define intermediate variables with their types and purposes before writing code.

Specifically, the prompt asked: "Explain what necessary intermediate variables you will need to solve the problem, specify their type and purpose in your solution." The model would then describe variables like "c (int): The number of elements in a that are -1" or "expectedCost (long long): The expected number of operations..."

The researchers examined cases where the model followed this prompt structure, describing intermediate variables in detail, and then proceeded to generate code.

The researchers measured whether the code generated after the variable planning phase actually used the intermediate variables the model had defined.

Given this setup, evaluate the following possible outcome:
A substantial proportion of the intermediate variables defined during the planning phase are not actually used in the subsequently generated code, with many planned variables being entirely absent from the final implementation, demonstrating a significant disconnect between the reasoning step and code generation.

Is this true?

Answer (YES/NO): YES